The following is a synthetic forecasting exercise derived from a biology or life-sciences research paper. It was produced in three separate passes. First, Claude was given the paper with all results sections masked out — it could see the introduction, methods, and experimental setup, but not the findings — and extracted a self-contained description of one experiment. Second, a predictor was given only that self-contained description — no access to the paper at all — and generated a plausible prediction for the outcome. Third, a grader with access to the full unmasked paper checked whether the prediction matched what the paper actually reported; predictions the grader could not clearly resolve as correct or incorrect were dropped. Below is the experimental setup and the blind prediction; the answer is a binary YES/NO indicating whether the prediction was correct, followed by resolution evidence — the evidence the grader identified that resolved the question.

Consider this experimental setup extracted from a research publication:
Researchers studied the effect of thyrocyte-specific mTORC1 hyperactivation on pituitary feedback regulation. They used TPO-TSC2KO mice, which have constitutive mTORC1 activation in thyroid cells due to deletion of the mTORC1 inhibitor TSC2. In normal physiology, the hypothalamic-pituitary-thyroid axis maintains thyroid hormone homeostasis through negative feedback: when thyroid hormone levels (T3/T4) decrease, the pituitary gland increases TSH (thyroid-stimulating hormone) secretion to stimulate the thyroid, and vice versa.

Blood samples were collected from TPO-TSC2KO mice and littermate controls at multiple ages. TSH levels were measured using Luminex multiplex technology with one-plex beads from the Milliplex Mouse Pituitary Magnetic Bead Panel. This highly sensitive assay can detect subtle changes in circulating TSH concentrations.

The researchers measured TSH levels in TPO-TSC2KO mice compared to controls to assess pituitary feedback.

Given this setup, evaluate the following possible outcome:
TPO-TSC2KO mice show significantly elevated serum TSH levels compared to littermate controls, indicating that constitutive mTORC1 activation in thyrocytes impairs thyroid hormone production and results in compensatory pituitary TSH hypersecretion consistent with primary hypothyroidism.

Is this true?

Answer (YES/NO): YES